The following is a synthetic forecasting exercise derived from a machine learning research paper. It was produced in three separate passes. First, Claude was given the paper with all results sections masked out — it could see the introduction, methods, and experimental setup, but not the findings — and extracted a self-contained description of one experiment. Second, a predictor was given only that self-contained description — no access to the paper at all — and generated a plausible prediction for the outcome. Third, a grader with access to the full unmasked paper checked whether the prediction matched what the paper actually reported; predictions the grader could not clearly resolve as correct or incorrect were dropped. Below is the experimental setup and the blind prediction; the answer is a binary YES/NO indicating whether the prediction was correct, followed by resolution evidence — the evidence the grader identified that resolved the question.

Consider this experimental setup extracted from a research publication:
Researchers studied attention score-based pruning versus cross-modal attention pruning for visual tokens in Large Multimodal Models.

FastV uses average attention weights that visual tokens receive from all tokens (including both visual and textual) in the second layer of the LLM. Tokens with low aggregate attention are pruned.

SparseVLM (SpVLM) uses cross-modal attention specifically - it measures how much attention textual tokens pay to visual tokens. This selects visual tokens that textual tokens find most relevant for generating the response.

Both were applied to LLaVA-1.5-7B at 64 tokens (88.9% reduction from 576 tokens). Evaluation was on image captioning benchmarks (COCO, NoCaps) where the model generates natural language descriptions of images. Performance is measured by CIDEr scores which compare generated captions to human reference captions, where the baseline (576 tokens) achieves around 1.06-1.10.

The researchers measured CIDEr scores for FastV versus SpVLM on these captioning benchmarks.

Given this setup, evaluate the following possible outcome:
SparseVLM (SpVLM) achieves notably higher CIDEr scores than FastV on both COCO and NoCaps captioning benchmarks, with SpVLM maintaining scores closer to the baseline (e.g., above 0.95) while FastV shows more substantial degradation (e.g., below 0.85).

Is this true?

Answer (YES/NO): YES